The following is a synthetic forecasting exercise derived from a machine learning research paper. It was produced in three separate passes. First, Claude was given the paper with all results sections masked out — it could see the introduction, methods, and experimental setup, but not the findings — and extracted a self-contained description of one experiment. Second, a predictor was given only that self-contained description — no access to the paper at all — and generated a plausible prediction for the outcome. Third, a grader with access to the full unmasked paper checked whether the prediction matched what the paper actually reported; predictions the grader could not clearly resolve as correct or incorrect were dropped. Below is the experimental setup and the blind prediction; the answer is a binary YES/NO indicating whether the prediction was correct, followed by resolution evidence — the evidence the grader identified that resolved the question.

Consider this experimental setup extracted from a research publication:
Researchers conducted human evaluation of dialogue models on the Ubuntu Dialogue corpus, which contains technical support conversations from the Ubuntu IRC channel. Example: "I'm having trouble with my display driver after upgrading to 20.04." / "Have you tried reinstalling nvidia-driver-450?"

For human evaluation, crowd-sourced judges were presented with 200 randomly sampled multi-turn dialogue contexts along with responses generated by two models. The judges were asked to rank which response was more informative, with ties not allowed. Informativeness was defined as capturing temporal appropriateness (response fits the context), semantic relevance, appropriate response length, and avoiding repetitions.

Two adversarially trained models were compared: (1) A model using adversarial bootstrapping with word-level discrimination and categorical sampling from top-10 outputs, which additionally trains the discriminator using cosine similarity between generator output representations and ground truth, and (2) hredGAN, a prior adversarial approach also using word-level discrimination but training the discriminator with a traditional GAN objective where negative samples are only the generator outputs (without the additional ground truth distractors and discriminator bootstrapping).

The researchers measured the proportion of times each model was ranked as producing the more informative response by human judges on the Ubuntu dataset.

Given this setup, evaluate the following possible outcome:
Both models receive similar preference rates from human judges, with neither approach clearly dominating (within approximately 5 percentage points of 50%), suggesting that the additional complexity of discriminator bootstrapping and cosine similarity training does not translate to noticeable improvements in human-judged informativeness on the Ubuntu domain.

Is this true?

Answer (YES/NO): YES